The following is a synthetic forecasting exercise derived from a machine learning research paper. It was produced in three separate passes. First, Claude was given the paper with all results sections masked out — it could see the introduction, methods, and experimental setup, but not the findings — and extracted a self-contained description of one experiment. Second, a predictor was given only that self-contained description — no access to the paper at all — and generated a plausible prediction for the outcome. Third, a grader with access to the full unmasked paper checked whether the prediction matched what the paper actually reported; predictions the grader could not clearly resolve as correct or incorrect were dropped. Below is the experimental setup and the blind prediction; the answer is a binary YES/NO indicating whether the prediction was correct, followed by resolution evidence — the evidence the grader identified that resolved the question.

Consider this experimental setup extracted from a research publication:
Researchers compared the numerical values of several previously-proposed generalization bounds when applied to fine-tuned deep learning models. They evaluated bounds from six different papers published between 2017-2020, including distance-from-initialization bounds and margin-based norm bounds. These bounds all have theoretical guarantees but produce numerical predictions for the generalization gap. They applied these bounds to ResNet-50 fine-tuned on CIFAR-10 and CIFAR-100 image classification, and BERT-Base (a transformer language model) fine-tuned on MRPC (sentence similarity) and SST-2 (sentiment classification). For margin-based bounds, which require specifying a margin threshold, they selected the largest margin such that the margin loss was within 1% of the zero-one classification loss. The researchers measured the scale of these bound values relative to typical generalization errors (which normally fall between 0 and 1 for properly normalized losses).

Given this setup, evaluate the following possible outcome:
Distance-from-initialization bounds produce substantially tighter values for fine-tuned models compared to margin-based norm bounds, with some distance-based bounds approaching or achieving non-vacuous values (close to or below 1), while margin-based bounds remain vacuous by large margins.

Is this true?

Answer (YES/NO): NO